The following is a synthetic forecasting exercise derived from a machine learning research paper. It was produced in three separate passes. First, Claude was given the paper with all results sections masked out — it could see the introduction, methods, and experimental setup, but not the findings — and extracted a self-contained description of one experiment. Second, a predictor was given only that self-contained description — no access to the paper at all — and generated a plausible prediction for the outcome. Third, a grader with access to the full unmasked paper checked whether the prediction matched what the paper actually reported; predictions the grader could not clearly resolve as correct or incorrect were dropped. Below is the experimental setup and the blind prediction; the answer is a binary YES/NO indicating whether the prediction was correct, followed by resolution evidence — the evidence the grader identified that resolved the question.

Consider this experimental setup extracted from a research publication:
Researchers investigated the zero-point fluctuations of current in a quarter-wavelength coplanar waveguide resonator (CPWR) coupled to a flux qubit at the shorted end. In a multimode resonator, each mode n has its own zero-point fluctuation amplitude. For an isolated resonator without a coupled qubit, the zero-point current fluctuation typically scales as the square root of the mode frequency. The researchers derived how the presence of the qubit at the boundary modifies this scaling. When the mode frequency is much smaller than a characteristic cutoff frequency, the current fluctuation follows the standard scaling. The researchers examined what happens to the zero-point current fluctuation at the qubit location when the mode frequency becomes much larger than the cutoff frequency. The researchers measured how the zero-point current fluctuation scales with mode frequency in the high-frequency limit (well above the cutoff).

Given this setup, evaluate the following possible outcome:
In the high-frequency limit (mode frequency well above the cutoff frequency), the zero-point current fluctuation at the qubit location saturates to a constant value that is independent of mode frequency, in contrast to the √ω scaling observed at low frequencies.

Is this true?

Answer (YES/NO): NO